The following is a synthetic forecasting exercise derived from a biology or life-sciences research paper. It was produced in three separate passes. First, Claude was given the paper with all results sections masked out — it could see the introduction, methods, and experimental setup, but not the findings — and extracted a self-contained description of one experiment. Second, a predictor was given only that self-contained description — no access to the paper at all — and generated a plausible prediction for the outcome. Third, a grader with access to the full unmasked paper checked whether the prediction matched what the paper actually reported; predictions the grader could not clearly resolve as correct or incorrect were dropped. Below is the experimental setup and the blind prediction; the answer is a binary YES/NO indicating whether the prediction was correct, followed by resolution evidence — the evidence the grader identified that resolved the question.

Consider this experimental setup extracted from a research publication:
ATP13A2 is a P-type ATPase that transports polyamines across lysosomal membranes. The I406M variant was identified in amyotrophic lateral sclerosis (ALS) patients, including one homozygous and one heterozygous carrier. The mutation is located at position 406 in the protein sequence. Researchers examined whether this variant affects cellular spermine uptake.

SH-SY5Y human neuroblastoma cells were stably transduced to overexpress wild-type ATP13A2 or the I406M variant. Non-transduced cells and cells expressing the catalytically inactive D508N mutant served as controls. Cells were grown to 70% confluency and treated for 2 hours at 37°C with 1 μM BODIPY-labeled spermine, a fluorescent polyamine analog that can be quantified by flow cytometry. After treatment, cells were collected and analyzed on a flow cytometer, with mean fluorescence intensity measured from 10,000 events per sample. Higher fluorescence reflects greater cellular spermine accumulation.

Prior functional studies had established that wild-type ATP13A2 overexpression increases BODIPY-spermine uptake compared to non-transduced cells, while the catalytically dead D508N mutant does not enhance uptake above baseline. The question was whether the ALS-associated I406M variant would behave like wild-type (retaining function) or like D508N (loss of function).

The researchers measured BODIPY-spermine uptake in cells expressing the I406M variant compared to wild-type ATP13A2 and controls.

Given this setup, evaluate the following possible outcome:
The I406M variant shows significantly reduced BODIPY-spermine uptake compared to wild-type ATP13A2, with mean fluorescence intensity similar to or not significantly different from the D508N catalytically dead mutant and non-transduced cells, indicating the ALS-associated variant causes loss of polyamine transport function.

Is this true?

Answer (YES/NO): NO